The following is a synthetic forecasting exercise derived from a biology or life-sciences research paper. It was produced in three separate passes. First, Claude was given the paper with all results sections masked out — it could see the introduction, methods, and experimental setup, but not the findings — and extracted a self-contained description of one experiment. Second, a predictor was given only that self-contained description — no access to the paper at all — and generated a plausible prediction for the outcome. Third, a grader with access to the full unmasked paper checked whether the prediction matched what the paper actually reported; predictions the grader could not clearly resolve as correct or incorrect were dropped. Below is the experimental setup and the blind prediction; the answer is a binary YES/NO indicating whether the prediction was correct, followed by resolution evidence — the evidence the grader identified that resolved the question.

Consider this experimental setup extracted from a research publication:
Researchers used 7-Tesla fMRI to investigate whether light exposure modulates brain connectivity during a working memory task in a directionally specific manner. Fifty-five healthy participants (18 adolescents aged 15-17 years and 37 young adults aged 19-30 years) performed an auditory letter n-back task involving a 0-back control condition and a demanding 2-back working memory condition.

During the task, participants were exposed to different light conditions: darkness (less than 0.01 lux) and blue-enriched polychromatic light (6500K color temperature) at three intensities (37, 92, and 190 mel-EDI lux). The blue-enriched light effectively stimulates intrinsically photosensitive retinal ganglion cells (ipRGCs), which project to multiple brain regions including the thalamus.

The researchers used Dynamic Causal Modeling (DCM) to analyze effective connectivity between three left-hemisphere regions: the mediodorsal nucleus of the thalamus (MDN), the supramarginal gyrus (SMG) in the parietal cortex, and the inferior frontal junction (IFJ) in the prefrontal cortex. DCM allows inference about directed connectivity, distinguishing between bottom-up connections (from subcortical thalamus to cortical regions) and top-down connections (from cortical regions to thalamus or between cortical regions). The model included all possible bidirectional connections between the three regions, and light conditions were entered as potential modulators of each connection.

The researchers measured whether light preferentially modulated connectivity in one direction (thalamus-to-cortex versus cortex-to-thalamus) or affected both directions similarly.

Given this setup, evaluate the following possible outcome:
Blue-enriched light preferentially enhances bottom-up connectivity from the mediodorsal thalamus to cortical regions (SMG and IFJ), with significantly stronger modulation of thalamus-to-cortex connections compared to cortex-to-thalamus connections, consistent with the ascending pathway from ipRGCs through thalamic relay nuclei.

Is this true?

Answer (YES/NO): NO